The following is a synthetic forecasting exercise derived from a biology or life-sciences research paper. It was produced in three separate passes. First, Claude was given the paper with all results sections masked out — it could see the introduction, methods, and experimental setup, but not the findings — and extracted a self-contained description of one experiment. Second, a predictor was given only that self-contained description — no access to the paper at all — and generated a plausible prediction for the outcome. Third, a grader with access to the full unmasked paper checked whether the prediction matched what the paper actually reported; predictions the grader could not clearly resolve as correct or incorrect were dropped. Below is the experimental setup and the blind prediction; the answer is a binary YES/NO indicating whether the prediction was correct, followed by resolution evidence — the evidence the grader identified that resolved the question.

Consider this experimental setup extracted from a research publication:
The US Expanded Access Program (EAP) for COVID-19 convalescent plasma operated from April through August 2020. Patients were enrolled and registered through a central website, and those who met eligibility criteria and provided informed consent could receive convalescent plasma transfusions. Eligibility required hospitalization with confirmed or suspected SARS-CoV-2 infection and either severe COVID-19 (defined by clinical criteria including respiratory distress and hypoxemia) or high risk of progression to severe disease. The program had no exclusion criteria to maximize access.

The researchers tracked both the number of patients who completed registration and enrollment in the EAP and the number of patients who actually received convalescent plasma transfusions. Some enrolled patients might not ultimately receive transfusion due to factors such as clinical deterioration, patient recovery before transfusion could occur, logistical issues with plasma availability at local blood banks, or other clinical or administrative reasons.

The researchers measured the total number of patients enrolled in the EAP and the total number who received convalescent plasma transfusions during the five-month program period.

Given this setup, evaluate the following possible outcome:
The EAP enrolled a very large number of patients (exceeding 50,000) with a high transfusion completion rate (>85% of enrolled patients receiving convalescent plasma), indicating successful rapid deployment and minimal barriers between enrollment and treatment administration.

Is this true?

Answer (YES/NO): YES